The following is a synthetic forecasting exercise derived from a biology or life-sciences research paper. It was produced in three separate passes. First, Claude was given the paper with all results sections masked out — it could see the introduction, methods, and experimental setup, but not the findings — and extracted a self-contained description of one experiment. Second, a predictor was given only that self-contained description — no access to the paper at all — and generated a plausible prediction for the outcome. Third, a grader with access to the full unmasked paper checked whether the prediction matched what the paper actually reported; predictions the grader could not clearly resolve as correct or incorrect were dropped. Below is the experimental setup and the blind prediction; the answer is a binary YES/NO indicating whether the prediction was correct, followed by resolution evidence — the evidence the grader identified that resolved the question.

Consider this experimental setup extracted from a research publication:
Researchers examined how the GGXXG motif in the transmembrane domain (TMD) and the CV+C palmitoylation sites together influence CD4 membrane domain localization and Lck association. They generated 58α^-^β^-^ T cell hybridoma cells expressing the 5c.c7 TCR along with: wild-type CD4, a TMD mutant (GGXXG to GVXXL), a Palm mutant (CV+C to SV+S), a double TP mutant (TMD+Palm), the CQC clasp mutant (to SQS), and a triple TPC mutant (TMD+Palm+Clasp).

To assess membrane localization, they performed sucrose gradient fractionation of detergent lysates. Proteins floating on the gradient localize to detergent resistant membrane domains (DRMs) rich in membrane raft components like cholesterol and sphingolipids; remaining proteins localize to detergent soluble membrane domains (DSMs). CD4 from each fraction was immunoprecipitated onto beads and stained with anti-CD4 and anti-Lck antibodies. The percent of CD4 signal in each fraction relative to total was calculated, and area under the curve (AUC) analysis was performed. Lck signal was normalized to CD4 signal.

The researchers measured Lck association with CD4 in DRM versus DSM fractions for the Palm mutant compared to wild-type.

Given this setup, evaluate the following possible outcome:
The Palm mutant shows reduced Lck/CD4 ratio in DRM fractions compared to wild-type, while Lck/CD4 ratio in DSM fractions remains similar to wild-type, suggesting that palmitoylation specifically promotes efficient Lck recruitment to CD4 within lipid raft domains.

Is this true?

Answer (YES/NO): NO